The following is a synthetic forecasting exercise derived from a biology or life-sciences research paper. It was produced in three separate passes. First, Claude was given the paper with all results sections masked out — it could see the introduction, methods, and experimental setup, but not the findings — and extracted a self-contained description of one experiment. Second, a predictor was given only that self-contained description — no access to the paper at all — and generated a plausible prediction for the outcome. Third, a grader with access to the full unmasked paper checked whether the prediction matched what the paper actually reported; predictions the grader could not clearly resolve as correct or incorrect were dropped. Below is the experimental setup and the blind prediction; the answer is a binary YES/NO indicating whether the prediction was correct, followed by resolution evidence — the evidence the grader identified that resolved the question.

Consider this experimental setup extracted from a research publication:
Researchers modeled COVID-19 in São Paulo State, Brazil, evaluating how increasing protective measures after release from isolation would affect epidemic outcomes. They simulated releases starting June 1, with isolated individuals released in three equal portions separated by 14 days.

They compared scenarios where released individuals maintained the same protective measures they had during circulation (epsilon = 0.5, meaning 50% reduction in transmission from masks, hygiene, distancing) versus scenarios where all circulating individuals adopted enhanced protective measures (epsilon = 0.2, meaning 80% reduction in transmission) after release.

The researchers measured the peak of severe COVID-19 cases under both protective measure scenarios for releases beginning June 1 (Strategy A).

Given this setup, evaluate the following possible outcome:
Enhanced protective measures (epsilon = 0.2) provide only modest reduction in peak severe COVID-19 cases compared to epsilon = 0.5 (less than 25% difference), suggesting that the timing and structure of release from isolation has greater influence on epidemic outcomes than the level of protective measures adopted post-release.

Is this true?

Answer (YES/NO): NO